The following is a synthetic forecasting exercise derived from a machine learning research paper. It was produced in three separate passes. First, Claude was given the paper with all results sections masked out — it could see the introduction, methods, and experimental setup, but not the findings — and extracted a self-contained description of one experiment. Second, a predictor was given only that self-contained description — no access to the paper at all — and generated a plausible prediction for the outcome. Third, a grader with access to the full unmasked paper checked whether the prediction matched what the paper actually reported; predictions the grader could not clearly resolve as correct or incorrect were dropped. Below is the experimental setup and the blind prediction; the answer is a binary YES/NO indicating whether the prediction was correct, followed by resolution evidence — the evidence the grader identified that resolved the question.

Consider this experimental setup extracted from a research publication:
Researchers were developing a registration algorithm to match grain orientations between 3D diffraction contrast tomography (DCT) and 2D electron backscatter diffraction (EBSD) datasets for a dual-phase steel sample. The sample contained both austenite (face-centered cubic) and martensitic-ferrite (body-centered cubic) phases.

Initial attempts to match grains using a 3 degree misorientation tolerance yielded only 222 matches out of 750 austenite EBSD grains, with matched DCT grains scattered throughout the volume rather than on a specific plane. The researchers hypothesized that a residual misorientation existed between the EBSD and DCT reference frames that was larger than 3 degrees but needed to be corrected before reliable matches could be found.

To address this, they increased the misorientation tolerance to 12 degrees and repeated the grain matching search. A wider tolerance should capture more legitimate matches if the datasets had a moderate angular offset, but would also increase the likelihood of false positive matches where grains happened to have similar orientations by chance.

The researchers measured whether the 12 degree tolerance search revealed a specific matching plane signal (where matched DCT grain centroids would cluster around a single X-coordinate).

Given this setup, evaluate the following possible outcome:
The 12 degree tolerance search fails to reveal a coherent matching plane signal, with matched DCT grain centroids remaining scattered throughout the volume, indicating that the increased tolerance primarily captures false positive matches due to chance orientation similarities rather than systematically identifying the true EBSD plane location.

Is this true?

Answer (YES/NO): YES